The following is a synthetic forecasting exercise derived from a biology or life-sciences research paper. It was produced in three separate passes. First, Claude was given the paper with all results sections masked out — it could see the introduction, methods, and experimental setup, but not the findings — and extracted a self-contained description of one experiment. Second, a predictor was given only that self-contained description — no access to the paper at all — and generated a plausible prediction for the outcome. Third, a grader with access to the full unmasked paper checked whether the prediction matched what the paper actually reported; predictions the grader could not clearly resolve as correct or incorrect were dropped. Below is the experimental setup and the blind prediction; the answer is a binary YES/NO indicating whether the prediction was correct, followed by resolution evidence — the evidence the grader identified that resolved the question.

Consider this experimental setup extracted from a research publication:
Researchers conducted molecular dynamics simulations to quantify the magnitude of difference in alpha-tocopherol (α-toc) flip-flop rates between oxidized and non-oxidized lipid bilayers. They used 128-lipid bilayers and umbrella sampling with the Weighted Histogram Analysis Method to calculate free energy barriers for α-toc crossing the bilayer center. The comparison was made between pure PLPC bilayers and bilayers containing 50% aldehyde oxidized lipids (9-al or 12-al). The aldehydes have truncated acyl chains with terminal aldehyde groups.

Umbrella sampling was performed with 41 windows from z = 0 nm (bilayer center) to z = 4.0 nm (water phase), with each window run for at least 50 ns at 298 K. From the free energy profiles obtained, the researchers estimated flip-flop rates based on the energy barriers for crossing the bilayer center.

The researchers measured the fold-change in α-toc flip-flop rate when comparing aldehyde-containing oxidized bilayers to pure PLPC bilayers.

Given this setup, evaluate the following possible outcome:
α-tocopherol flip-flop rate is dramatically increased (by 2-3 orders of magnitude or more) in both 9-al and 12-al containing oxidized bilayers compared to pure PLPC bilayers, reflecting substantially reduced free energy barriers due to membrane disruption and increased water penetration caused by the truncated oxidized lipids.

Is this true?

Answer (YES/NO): NO